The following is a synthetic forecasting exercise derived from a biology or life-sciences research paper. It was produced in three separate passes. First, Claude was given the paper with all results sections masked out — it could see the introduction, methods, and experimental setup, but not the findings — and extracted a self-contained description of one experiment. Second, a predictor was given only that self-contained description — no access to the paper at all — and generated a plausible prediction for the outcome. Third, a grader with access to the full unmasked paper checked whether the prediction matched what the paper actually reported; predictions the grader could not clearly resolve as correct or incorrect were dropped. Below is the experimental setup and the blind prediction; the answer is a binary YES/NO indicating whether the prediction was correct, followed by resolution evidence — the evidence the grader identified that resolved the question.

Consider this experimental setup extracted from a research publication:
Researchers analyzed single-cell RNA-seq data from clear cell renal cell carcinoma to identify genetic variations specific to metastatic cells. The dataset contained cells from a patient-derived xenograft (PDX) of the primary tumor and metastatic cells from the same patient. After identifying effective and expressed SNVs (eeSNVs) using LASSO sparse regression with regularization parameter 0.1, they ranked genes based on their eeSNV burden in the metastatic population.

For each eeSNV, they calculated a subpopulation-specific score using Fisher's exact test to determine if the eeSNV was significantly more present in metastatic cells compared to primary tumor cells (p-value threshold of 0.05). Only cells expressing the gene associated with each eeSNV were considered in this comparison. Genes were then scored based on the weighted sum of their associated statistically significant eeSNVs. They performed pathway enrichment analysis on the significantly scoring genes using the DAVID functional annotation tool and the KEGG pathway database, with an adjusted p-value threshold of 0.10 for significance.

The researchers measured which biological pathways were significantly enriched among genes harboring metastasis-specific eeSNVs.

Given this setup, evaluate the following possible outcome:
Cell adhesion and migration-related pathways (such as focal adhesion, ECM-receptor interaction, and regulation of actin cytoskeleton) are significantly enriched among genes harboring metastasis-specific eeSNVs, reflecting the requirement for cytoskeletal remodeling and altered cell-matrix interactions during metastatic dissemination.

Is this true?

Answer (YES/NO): YES